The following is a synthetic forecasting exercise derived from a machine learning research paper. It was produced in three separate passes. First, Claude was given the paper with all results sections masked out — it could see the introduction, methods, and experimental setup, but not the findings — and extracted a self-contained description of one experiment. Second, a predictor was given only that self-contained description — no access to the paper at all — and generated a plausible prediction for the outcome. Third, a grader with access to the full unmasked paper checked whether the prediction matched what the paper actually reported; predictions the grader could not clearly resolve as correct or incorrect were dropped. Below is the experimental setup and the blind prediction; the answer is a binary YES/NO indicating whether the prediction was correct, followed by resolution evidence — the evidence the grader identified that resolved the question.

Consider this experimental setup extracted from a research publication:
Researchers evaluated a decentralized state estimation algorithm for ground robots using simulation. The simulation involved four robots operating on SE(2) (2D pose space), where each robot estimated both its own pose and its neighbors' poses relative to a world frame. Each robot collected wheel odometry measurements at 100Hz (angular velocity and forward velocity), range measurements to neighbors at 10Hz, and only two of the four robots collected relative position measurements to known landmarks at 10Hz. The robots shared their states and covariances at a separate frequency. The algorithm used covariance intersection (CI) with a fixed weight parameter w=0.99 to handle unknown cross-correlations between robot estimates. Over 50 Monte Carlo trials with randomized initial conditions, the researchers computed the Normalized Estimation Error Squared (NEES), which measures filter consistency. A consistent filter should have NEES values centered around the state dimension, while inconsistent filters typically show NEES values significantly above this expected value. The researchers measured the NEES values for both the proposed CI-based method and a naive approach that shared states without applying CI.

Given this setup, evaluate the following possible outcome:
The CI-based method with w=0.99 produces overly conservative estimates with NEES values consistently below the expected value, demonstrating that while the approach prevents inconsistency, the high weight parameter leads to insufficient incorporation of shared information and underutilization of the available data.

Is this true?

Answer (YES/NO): NO